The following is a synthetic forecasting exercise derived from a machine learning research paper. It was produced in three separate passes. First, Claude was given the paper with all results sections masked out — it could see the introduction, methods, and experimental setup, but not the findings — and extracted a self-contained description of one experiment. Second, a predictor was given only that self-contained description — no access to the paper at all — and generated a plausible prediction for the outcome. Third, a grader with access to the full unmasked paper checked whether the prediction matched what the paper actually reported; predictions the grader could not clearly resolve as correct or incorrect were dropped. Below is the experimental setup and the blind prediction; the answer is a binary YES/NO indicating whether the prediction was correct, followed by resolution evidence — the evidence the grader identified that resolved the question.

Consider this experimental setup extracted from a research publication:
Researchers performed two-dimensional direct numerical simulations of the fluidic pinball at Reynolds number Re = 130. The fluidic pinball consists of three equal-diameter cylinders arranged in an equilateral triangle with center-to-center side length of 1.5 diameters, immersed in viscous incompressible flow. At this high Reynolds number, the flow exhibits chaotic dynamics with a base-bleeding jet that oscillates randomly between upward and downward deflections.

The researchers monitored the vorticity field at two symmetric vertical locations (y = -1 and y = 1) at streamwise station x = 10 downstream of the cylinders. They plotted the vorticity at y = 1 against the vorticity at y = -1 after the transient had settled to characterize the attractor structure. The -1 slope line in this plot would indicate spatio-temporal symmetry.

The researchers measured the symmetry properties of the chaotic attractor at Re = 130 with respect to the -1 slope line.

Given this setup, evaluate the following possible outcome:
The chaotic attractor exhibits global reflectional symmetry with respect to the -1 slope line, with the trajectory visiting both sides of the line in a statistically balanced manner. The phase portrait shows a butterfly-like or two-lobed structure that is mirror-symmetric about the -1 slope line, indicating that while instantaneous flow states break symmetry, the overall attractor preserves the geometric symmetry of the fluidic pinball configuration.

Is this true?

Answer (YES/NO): NO